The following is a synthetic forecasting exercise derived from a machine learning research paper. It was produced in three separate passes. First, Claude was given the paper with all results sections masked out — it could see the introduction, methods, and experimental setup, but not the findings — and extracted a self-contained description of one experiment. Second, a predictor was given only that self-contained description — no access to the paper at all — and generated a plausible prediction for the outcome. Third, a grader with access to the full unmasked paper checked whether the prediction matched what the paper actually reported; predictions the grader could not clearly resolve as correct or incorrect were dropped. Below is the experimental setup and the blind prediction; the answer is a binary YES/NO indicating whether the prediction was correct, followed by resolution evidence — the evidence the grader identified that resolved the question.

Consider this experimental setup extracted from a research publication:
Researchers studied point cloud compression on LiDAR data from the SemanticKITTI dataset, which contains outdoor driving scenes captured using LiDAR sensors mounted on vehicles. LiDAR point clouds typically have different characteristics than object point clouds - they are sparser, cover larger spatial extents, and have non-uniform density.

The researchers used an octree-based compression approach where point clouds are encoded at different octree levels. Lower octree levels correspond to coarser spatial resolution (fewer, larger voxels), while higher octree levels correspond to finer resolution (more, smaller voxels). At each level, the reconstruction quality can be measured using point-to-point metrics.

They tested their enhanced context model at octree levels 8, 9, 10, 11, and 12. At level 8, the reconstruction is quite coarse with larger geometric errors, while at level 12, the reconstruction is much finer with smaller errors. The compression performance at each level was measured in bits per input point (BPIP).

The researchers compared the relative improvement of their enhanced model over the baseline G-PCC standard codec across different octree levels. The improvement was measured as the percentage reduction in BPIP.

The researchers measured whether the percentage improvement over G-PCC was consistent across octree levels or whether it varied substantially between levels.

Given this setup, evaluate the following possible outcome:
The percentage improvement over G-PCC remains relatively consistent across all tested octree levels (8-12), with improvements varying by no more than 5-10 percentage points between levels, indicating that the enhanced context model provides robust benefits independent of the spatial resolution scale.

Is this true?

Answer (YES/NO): NO